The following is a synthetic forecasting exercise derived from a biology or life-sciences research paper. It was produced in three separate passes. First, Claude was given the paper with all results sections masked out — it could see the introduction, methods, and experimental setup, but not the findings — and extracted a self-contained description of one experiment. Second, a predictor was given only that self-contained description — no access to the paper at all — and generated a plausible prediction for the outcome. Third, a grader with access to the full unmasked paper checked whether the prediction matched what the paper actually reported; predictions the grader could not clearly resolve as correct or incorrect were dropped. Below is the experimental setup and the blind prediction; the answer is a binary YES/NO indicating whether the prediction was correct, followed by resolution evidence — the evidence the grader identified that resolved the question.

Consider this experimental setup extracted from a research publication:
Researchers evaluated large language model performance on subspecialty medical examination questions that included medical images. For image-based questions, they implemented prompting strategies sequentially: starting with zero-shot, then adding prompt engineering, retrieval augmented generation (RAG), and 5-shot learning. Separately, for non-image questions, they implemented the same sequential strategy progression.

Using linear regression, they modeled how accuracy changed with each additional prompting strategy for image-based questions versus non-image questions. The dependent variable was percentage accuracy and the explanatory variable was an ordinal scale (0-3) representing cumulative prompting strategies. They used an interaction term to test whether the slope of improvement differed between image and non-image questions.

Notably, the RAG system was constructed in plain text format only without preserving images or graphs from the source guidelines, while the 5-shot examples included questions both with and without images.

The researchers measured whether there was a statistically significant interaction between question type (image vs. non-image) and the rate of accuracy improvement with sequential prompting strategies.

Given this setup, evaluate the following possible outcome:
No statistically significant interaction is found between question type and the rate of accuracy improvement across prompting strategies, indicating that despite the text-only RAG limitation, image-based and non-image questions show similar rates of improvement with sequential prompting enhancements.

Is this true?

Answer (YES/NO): NO